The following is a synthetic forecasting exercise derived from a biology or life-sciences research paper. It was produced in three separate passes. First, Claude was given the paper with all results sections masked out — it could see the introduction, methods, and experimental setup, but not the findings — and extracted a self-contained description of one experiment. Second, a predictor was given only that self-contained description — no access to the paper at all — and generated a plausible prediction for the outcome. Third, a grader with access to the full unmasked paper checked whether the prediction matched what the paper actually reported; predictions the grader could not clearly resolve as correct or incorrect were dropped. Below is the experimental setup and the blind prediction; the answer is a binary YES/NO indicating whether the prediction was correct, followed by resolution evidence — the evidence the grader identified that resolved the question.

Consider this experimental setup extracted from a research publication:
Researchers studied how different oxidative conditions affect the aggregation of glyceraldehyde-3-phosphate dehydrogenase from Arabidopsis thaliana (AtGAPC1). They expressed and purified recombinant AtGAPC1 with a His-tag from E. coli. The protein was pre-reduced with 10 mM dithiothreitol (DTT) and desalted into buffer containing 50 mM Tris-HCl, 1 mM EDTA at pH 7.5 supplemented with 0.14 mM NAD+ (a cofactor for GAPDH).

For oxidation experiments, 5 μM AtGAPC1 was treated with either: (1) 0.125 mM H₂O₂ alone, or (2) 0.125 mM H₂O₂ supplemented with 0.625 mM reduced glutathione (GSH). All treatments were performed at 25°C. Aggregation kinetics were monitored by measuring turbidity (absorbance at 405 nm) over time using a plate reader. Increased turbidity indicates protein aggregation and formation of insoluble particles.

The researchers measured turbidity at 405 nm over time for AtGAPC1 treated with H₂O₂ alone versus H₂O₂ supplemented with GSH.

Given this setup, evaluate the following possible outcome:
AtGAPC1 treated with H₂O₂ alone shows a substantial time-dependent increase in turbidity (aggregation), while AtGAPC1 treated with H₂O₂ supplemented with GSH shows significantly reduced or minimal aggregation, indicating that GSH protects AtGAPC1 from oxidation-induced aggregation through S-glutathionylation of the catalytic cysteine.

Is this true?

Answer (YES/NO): NO